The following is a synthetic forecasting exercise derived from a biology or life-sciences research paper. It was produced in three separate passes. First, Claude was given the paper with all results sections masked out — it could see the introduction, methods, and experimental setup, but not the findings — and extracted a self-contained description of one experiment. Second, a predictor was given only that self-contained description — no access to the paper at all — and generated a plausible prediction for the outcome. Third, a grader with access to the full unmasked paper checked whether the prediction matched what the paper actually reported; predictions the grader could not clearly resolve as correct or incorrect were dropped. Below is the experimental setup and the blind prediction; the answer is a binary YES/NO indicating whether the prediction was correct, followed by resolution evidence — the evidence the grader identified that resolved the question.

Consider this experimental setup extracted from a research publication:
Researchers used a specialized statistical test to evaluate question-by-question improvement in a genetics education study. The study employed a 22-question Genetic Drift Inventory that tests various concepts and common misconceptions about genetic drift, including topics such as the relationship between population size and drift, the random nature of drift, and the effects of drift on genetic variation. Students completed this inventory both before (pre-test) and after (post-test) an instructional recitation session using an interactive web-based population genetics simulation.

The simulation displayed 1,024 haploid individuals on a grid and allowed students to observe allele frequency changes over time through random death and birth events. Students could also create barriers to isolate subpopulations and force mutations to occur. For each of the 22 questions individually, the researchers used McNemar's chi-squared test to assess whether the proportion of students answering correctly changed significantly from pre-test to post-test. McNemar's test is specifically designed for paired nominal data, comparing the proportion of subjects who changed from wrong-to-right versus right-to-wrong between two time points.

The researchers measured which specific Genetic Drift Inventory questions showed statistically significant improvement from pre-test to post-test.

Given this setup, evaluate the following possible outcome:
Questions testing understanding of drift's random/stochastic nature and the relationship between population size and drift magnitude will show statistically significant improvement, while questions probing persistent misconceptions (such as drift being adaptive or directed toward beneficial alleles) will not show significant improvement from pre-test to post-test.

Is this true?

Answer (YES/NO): NO